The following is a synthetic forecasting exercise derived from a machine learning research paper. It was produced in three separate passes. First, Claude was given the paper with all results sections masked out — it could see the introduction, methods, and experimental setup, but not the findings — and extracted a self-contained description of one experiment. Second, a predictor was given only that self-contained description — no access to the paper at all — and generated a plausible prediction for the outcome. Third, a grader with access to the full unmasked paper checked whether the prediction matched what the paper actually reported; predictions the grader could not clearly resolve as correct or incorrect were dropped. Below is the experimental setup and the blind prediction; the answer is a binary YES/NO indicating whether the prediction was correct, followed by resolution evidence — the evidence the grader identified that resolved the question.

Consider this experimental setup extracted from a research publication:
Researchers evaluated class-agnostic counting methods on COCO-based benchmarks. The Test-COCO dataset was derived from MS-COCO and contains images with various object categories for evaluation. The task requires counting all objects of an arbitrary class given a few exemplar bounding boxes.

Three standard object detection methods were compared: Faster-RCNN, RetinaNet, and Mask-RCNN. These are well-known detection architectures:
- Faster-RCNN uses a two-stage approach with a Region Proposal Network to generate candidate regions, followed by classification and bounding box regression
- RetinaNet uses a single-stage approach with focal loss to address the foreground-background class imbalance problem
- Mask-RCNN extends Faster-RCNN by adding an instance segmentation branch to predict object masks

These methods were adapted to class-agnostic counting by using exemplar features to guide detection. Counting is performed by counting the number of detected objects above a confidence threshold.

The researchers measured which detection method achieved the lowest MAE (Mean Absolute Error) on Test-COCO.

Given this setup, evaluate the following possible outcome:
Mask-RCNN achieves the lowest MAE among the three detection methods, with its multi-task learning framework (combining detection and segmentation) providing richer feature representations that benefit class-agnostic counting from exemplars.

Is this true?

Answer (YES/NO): YES